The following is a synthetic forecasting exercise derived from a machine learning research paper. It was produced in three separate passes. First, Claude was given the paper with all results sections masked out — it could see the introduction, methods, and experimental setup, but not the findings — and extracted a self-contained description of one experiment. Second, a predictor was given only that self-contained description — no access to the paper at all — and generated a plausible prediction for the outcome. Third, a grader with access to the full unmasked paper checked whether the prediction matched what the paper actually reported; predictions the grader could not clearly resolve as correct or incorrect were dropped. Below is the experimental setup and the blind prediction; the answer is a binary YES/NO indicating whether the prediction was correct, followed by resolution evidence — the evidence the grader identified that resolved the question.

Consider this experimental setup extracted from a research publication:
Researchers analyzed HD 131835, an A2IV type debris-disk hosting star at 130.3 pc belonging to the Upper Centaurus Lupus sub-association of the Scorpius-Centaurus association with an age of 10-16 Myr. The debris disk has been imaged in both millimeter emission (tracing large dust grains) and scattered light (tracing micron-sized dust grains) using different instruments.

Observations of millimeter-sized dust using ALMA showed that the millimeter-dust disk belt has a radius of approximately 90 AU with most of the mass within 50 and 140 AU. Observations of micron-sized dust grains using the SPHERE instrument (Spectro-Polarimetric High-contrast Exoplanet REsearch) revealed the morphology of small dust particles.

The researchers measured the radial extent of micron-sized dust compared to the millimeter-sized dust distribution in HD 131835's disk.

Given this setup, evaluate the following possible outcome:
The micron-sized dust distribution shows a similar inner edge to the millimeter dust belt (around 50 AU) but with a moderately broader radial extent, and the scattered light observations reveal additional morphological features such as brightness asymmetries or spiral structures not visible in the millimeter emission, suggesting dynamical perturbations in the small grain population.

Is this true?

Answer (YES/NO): NO